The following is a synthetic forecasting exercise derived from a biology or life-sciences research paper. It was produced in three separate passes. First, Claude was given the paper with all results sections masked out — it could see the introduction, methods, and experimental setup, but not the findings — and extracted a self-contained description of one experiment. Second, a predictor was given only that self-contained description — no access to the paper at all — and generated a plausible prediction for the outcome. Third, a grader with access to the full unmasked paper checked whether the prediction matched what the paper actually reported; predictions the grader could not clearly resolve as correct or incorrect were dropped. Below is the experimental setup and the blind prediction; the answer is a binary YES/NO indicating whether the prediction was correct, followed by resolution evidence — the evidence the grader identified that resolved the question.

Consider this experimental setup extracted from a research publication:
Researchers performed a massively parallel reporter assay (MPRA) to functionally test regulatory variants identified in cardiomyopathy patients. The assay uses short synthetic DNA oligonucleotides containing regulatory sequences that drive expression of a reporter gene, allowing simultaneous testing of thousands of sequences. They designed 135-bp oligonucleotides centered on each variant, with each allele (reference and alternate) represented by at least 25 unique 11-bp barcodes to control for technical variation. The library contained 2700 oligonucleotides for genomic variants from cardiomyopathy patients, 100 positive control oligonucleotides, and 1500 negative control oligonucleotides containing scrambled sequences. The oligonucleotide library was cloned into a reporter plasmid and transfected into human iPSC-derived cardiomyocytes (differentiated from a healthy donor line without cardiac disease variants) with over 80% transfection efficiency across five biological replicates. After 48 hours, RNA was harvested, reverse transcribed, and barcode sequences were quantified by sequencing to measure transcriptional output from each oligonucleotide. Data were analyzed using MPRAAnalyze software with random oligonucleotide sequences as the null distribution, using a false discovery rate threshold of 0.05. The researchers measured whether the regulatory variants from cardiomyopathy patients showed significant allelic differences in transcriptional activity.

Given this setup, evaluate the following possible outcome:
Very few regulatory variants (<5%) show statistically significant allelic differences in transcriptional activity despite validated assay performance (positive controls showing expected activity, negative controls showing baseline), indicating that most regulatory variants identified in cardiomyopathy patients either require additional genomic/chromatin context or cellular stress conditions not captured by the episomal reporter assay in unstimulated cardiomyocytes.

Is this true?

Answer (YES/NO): NO